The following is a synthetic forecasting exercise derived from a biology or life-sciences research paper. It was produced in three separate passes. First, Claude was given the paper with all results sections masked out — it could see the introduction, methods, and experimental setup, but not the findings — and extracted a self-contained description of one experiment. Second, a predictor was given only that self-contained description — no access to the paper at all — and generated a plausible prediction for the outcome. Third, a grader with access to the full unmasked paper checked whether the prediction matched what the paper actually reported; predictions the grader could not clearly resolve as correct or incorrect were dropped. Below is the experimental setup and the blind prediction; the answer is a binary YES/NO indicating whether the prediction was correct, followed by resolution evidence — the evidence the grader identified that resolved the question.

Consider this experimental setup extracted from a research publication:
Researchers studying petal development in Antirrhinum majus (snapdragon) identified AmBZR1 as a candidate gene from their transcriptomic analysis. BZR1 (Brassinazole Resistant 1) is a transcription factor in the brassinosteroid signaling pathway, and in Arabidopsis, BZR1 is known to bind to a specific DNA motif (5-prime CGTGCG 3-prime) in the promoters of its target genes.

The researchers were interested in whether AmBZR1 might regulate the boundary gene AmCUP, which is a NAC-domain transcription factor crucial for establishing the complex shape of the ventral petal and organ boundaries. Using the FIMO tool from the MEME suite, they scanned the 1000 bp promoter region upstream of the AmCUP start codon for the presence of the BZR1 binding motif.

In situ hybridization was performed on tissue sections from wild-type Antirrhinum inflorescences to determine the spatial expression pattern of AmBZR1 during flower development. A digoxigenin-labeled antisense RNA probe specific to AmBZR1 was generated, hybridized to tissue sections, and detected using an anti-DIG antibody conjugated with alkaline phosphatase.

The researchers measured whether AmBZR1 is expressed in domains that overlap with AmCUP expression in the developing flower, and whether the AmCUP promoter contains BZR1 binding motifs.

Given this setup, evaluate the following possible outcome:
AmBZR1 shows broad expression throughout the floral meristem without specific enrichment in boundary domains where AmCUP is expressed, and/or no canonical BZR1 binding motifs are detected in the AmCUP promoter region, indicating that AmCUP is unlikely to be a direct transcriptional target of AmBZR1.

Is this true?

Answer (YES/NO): NO